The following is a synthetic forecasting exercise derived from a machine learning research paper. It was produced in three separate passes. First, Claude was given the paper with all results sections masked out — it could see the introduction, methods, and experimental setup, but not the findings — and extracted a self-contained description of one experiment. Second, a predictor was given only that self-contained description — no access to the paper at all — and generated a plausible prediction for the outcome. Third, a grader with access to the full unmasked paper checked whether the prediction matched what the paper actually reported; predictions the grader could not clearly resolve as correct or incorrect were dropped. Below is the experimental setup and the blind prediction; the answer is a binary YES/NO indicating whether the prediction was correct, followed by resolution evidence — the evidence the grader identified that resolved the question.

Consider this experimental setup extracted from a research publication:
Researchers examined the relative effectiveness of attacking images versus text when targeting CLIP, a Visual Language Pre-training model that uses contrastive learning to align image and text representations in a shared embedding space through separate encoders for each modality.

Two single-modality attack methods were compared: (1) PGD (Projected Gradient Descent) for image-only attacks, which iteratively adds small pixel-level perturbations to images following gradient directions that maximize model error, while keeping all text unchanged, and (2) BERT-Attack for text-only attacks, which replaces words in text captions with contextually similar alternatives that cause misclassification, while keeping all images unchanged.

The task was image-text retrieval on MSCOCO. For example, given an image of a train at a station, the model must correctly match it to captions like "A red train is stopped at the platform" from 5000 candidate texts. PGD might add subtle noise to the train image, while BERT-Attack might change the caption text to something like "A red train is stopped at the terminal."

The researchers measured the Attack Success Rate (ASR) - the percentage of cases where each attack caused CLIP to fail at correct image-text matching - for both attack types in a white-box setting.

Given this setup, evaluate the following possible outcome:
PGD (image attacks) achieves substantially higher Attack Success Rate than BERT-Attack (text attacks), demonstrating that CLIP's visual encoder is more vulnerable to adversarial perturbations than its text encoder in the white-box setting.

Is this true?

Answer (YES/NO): YES